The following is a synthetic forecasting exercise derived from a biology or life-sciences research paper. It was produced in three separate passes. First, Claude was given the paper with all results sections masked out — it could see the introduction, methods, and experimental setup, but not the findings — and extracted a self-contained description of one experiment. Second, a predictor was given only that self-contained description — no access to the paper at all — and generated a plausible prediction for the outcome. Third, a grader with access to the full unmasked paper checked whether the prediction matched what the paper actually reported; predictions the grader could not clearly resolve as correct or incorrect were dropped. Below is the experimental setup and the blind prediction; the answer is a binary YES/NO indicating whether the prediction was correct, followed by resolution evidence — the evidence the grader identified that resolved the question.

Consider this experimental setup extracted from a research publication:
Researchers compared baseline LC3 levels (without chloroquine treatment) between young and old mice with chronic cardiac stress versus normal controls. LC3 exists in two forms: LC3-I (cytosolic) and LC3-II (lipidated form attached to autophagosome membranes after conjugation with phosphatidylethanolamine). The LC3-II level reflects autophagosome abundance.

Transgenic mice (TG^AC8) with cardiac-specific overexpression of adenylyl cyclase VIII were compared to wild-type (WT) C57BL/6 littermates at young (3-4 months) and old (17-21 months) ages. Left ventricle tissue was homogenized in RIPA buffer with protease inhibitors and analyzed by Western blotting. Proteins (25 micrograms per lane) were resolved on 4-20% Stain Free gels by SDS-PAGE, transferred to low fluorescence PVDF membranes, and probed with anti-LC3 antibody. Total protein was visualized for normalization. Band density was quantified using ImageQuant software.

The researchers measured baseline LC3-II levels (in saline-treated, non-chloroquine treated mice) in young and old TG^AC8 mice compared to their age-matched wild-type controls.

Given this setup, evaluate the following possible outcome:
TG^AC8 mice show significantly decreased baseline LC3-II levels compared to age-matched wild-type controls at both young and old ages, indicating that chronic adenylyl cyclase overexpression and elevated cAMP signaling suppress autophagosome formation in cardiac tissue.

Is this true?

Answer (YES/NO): NO